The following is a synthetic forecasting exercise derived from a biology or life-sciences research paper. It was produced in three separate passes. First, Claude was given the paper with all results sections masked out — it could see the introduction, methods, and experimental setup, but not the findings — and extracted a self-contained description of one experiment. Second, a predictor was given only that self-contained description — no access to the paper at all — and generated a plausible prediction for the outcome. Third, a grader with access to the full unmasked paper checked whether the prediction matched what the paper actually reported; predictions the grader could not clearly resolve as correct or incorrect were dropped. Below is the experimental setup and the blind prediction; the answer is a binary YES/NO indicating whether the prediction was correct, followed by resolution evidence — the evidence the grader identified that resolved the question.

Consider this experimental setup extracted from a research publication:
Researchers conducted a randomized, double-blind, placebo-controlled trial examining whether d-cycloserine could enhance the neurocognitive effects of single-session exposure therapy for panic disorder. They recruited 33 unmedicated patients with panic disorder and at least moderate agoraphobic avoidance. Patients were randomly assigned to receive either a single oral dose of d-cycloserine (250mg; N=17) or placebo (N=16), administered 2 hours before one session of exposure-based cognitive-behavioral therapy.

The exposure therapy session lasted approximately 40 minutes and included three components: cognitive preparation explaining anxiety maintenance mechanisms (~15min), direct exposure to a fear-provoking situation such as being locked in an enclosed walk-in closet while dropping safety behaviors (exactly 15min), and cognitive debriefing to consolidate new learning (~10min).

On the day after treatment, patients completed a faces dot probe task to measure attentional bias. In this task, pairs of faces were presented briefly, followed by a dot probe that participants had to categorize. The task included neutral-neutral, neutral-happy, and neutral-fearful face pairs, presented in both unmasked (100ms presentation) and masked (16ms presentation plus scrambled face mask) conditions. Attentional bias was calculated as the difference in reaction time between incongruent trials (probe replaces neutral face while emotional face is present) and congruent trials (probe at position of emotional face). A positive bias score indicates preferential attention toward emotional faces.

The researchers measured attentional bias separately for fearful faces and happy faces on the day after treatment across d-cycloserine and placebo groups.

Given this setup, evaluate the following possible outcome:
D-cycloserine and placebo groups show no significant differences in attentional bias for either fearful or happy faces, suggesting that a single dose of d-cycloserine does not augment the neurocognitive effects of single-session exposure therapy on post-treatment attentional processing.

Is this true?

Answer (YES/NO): NO